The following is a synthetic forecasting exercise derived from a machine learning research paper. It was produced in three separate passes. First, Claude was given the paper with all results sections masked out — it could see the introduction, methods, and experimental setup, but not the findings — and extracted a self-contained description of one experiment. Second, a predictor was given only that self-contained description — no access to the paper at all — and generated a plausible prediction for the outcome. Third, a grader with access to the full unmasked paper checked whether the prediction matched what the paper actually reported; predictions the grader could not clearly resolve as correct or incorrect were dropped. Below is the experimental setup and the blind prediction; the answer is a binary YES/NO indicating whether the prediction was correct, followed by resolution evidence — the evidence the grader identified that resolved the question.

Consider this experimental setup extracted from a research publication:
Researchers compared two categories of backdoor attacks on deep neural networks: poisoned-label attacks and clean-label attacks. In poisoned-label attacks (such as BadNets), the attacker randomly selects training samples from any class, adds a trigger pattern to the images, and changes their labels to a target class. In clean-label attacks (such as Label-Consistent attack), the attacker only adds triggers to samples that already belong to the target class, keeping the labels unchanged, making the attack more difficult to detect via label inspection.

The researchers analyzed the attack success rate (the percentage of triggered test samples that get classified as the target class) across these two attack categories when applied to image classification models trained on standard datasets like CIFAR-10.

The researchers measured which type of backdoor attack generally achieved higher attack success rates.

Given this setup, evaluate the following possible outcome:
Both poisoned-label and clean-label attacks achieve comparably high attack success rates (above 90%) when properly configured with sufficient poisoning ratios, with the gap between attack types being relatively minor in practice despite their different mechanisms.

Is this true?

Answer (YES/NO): NO